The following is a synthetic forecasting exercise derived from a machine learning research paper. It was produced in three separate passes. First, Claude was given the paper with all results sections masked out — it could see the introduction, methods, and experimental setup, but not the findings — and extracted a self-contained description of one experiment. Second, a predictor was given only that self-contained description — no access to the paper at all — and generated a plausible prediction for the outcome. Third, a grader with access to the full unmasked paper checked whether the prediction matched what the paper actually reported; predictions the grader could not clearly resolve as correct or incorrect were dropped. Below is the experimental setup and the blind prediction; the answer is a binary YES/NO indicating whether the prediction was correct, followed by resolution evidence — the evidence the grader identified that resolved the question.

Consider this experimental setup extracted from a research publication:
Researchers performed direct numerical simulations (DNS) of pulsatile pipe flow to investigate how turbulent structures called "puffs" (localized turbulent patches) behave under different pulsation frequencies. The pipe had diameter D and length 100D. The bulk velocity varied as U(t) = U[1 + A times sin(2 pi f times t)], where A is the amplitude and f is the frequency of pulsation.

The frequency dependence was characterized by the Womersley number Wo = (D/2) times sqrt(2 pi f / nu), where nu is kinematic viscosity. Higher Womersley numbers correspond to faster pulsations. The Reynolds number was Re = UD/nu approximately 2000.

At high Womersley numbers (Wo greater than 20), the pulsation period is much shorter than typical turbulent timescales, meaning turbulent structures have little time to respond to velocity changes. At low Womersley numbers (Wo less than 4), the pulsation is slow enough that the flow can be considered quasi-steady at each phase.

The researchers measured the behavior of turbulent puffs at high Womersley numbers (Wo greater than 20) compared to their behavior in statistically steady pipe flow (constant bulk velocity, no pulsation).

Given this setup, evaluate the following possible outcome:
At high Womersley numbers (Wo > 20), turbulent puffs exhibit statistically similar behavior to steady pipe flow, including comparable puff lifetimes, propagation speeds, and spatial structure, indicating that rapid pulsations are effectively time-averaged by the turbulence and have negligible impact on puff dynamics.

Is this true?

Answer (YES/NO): YES